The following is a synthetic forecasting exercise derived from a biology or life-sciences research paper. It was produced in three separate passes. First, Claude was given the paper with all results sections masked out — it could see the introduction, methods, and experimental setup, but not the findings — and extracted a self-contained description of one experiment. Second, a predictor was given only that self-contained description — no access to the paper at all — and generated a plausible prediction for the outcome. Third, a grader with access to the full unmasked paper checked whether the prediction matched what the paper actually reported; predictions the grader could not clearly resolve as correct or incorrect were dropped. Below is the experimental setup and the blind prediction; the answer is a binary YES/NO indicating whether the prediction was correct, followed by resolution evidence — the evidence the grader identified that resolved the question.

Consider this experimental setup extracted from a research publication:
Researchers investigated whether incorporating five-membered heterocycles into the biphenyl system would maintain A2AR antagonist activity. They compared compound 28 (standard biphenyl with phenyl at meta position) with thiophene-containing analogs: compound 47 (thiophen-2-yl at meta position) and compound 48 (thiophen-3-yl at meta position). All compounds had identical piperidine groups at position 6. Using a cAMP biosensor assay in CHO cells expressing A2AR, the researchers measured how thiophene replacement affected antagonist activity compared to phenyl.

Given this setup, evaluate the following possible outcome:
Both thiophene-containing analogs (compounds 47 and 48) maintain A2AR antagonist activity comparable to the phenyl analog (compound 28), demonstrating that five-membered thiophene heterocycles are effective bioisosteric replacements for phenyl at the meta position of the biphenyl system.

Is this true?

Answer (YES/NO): YES